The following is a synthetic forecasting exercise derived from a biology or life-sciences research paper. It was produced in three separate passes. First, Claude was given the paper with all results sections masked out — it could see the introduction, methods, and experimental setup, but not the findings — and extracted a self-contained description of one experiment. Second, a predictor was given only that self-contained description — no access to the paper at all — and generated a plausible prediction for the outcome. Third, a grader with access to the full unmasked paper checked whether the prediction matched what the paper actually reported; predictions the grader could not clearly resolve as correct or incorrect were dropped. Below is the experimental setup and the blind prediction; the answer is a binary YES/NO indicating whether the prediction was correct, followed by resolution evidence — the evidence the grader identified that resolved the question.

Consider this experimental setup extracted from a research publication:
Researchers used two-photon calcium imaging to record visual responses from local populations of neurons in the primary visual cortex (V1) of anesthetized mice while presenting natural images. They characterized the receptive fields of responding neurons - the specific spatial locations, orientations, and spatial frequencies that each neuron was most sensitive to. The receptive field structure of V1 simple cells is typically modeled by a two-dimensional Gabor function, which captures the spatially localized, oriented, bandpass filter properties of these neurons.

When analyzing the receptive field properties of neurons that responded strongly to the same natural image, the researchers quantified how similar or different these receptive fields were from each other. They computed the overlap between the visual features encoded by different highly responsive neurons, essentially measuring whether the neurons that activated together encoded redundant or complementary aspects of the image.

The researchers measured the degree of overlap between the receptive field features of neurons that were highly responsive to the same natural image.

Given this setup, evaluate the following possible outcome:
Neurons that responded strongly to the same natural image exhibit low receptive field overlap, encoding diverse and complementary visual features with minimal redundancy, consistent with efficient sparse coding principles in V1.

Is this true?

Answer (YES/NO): YES